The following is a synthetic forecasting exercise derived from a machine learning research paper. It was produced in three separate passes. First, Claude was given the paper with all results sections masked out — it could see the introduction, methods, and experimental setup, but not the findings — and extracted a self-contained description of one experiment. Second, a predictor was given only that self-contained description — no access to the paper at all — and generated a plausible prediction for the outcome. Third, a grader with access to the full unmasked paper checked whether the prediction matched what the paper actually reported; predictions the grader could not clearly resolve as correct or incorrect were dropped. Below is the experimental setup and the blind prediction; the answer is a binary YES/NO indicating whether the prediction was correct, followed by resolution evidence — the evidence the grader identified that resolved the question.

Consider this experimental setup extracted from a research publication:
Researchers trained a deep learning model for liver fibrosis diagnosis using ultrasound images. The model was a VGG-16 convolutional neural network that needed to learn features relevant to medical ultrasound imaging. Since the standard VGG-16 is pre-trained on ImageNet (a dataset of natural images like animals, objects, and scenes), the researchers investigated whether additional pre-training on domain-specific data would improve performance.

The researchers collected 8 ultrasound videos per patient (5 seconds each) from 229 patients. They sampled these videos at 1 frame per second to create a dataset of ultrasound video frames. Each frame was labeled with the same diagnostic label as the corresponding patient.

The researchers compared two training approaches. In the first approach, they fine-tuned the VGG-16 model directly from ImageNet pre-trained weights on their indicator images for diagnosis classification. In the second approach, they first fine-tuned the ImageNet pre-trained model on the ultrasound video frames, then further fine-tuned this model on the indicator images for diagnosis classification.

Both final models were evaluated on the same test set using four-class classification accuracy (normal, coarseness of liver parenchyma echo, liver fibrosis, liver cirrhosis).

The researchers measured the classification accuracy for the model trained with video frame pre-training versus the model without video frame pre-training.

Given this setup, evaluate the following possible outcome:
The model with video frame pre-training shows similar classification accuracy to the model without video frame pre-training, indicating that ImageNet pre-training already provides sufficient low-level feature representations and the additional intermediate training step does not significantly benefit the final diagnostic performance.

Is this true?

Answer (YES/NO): NO